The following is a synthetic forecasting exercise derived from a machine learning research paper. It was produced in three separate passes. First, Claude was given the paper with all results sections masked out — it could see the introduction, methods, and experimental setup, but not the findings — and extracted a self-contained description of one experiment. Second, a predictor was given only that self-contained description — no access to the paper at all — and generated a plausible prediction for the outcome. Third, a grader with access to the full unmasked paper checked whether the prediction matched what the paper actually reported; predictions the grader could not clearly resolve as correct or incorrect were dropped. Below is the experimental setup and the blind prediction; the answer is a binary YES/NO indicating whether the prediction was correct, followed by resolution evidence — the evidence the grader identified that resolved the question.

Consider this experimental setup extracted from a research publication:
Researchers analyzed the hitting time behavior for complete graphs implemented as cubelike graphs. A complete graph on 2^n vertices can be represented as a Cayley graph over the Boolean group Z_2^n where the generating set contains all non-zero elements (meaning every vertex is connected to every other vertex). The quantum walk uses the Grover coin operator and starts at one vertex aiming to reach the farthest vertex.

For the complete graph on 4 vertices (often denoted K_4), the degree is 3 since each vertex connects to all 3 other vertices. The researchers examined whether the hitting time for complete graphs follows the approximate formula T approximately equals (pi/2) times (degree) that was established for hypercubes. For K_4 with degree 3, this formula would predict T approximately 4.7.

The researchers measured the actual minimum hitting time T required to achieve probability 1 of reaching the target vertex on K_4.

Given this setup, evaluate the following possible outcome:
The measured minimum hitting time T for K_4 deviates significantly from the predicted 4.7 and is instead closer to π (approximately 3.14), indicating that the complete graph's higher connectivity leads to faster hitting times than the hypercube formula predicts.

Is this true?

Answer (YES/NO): NO